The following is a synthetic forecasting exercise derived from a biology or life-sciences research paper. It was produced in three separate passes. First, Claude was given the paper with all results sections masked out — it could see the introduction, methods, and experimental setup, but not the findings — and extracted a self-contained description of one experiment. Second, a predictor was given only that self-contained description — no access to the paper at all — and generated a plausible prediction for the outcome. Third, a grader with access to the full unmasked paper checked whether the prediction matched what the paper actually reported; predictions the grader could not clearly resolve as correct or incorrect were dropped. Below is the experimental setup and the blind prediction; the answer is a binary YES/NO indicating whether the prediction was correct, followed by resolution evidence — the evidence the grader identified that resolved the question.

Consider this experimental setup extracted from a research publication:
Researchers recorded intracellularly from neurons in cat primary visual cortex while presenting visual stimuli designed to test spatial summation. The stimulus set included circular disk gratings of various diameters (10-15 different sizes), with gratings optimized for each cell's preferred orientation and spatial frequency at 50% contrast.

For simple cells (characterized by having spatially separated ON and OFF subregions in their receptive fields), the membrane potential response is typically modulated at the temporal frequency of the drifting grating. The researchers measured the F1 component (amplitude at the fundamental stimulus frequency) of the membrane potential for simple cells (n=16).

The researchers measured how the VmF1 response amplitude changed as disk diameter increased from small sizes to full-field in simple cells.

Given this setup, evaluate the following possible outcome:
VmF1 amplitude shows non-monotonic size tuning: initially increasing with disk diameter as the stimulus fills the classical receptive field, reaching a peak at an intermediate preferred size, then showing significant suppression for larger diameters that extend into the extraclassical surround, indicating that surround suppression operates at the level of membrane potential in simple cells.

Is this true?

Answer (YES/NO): YES